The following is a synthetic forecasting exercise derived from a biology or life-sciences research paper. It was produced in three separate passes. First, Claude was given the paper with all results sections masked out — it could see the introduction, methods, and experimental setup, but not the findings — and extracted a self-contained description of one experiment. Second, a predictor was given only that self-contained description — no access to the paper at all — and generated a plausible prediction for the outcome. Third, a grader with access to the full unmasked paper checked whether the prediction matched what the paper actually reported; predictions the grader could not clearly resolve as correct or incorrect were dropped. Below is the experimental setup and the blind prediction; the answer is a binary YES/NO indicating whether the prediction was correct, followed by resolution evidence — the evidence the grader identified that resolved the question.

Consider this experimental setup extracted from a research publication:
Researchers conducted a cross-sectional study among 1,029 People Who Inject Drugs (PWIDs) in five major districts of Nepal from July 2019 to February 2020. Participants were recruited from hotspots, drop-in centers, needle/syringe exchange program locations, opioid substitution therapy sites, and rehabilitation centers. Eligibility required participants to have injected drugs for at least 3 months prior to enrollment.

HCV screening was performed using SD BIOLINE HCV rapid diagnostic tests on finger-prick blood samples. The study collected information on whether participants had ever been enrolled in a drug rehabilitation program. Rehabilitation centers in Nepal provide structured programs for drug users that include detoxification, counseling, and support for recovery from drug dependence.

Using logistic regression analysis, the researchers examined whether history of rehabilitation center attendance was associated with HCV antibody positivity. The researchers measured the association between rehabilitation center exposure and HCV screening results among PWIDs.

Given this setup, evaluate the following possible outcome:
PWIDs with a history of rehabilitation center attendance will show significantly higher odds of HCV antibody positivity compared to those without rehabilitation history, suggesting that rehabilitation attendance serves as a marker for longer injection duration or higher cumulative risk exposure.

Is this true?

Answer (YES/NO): YES